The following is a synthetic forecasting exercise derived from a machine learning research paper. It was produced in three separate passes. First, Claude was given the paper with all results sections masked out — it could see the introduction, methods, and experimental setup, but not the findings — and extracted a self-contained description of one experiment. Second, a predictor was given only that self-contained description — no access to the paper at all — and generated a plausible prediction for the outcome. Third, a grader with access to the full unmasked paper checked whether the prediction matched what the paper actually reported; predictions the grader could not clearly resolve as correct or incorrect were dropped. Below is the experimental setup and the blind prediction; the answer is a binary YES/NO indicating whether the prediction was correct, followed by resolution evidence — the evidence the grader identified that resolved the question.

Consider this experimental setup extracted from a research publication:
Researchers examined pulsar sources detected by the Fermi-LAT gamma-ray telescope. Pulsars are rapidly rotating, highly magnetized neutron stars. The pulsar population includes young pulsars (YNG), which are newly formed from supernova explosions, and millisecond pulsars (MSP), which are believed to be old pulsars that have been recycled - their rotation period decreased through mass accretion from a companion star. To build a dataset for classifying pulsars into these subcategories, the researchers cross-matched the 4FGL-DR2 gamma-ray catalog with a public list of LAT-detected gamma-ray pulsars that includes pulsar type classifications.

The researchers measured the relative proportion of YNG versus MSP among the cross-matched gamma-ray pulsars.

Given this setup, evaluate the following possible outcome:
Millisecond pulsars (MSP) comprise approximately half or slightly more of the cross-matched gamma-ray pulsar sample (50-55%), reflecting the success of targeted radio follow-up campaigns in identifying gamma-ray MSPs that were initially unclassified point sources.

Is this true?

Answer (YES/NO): NO